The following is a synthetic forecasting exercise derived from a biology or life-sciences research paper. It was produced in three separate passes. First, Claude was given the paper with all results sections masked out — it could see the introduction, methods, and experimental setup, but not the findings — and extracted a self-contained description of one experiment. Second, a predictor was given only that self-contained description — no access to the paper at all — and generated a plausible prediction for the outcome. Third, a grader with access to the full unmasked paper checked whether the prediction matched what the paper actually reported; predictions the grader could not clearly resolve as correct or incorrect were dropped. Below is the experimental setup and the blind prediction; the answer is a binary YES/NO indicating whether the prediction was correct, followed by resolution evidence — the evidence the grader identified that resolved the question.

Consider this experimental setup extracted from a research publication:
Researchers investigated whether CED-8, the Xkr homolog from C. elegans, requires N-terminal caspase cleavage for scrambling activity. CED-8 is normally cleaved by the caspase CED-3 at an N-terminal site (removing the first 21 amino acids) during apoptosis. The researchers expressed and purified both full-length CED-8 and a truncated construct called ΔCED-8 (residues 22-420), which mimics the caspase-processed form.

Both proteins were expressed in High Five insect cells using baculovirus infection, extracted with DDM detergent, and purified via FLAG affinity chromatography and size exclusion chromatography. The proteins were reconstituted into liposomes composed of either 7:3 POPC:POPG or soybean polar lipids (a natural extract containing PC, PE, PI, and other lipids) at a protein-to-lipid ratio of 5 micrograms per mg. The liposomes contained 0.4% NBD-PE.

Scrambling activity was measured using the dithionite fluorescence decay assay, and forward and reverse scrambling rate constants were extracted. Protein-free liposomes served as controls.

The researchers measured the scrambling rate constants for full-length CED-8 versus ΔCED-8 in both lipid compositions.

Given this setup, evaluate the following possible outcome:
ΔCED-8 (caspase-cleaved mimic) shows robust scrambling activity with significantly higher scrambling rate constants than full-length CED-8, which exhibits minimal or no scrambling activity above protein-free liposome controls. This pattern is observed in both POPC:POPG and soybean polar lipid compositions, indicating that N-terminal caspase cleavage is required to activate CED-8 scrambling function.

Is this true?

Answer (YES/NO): NO